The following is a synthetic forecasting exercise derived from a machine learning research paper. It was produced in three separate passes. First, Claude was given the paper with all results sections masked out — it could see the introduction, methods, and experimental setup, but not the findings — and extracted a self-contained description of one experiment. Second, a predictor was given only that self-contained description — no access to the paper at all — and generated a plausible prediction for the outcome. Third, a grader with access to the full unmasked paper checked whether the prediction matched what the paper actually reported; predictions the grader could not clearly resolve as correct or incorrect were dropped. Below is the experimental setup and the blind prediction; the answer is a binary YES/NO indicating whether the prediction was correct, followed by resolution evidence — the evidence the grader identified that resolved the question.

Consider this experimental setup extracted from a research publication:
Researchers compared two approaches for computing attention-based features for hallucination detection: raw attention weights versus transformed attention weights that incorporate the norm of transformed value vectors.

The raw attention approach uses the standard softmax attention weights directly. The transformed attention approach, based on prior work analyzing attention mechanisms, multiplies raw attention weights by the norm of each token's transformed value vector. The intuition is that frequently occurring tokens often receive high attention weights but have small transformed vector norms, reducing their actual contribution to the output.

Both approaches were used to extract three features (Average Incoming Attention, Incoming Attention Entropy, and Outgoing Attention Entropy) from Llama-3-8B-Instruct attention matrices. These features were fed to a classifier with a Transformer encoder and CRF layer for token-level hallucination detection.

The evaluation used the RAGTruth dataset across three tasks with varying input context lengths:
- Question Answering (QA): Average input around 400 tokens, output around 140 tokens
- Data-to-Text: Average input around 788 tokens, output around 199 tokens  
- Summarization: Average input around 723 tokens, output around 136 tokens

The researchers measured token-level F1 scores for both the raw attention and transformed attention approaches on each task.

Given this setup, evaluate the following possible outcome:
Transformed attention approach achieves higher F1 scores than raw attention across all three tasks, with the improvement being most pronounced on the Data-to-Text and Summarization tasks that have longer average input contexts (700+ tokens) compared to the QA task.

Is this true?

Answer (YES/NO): NO